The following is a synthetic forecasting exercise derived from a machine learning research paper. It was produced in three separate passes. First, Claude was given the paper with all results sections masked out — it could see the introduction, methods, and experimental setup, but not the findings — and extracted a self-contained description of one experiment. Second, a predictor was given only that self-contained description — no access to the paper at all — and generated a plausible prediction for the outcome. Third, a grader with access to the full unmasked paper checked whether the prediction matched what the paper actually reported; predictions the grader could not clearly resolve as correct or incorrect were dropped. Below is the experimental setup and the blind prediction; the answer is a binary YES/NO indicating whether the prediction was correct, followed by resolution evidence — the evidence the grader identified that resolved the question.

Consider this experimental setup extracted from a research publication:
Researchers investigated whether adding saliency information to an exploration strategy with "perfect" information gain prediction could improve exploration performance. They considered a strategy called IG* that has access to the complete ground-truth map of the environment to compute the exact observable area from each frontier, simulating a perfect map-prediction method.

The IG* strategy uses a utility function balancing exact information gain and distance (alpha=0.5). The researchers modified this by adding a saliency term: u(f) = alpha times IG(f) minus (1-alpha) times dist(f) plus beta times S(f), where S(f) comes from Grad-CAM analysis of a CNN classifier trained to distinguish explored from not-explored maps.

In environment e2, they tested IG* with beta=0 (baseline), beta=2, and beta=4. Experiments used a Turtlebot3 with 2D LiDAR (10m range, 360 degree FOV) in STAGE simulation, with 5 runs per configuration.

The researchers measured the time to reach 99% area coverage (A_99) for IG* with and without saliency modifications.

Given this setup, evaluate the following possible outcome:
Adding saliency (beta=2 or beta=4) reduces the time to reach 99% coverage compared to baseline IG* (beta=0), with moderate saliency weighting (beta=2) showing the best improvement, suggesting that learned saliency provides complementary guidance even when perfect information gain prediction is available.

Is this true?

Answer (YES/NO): YES